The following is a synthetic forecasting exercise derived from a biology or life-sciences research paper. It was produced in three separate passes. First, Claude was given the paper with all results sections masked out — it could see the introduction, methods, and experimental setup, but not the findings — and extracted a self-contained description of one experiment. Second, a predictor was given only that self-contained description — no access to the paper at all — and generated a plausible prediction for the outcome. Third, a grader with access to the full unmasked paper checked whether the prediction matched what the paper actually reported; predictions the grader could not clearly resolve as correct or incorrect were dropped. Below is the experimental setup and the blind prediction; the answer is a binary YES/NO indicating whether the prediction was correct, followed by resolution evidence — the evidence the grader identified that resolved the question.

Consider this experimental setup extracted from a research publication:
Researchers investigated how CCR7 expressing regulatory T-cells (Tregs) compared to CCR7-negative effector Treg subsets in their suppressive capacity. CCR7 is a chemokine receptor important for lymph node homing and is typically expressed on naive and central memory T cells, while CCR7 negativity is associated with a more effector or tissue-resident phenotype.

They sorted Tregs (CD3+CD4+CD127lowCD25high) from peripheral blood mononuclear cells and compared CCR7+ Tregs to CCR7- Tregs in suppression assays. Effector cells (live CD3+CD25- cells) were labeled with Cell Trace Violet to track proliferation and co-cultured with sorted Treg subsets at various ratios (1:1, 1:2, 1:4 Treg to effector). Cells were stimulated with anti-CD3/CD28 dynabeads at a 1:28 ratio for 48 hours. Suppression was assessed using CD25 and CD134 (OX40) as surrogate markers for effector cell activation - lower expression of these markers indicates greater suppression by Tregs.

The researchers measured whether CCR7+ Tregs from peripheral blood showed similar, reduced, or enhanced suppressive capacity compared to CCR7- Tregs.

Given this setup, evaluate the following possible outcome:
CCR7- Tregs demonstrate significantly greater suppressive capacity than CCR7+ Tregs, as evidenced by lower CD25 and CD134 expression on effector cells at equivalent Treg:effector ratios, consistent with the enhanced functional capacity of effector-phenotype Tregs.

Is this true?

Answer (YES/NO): NO